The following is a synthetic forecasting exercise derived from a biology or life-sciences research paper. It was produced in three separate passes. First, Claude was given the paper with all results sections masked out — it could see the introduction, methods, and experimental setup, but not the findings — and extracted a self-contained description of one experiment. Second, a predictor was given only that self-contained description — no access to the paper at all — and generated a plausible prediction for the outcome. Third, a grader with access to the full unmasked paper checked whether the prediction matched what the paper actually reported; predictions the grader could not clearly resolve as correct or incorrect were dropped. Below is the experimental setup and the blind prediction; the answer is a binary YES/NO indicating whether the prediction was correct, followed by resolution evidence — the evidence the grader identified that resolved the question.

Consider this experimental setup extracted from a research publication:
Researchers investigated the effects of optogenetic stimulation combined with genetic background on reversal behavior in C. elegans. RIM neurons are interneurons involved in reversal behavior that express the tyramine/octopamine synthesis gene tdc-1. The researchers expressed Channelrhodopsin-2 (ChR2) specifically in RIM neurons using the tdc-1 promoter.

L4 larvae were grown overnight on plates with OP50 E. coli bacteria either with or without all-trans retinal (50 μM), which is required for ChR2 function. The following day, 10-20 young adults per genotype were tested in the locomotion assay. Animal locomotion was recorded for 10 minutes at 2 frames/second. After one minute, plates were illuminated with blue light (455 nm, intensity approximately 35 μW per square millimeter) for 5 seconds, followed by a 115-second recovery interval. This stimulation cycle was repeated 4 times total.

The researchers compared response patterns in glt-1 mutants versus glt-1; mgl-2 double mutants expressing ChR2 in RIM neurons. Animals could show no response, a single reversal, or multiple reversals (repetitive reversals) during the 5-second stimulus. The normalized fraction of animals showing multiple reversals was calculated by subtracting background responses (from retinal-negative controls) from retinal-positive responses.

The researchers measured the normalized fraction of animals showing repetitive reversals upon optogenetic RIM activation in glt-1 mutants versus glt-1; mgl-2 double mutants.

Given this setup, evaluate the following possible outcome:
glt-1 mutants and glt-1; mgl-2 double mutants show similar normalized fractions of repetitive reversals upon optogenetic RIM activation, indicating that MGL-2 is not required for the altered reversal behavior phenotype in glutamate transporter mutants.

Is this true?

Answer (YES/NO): NO